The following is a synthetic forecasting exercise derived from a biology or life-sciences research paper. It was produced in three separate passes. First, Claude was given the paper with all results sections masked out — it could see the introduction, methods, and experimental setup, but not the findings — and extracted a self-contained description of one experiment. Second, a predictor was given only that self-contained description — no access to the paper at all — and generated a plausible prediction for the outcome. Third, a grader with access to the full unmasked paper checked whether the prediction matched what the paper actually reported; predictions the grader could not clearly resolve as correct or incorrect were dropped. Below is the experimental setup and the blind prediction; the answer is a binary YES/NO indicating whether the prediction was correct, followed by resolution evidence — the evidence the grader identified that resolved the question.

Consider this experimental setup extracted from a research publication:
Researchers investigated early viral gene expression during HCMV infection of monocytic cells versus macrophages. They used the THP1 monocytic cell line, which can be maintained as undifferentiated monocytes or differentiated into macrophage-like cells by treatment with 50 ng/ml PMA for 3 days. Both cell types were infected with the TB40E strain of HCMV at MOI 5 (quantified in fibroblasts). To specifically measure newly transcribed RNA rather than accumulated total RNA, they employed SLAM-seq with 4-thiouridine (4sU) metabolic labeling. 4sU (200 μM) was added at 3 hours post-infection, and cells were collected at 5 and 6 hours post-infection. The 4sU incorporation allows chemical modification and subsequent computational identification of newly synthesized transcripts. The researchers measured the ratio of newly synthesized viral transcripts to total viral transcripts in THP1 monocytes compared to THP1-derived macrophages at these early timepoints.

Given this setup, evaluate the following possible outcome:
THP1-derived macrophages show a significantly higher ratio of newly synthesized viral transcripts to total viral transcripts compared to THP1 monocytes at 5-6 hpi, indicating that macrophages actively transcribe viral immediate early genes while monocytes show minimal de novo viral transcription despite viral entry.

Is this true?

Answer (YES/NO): YES